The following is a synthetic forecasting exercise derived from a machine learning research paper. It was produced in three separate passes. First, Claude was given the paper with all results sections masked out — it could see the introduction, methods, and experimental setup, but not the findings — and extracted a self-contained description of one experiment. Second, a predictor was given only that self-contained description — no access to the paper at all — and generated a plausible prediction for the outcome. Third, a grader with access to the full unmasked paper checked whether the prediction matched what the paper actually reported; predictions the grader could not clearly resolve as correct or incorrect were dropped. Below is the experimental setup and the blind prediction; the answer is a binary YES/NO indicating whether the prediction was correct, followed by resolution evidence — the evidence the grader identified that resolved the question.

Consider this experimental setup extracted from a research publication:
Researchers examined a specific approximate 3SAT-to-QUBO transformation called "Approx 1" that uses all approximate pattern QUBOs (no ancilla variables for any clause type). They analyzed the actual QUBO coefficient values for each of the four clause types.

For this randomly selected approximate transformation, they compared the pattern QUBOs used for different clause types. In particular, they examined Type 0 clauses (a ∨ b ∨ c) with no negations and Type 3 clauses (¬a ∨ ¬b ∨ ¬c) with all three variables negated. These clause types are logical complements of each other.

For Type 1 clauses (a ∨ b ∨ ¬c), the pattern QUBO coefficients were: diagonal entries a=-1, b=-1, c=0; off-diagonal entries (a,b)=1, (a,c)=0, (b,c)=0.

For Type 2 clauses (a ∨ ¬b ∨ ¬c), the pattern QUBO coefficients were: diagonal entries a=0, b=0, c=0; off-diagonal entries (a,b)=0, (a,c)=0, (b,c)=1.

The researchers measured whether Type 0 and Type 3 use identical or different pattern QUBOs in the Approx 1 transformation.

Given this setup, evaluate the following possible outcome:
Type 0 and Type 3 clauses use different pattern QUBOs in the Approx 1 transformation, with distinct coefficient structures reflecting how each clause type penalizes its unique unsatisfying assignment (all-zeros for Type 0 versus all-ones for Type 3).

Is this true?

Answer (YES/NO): NO